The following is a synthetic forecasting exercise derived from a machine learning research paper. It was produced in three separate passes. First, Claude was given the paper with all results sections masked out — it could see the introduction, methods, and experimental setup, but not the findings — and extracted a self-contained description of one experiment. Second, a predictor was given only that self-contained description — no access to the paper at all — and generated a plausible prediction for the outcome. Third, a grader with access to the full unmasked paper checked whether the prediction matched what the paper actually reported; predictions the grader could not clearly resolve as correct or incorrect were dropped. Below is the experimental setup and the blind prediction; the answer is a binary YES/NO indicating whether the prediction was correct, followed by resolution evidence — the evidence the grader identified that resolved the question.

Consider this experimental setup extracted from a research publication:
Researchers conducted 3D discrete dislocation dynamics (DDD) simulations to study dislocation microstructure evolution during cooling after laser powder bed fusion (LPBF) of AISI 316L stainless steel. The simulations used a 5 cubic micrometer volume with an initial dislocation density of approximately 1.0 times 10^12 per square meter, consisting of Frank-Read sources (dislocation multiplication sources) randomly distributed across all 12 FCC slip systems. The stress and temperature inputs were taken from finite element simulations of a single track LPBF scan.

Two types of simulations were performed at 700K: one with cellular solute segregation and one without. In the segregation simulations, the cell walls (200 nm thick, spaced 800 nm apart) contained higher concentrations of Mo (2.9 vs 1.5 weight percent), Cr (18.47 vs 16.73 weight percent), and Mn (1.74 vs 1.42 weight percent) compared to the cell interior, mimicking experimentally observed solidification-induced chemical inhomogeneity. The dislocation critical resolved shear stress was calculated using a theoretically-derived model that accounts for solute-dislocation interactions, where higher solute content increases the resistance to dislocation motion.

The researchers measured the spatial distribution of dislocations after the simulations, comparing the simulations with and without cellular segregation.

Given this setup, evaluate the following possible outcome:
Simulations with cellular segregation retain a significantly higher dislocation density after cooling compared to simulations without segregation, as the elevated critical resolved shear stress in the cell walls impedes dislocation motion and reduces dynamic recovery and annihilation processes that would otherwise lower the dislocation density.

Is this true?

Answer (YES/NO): NO